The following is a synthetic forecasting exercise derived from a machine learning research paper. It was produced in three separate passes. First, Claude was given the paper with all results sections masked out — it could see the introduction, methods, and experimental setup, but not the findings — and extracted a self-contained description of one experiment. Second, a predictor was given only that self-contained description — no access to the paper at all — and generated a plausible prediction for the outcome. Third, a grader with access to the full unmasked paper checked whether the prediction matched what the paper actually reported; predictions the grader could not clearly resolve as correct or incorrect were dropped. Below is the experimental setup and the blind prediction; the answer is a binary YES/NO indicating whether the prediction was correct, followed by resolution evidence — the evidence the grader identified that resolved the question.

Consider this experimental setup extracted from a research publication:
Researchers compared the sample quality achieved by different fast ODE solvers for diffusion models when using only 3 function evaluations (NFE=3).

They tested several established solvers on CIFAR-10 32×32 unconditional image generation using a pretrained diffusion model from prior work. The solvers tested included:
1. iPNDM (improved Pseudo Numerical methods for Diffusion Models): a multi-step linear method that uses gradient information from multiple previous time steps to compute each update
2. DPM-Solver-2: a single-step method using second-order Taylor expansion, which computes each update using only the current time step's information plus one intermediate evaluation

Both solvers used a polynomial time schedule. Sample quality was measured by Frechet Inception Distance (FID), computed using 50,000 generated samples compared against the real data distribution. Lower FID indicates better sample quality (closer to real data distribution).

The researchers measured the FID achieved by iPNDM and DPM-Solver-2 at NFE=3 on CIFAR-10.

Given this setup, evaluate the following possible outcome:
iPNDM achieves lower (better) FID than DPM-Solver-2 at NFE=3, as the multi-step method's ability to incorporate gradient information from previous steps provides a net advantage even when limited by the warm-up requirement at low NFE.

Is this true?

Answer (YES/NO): YES